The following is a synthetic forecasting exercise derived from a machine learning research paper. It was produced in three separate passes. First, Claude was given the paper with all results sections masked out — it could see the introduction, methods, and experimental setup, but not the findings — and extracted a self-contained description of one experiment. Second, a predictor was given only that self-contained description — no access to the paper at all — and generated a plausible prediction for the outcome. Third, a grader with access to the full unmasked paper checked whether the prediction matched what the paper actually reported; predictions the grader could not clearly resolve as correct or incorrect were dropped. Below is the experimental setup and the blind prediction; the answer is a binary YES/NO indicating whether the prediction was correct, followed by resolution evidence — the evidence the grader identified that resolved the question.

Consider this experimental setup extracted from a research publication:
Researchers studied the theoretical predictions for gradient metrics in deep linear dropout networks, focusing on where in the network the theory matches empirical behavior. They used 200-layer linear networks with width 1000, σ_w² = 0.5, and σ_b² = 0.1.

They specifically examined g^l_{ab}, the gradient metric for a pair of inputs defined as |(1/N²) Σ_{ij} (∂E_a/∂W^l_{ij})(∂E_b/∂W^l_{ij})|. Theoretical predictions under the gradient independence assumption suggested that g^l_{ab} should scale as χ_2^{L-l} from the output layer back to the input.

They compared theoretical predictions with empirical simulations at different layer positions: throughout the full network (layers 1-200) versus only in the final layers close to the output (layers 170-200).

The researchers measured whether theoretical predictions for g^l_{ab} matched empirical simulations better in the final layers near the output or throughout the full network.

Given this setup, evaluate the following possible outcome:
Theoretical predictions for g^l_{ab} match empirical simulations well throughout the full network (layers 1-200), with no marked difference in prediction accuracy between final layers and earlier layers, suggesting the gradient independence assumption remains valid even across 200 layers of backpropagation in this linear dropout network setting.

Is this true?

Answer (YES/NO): NO